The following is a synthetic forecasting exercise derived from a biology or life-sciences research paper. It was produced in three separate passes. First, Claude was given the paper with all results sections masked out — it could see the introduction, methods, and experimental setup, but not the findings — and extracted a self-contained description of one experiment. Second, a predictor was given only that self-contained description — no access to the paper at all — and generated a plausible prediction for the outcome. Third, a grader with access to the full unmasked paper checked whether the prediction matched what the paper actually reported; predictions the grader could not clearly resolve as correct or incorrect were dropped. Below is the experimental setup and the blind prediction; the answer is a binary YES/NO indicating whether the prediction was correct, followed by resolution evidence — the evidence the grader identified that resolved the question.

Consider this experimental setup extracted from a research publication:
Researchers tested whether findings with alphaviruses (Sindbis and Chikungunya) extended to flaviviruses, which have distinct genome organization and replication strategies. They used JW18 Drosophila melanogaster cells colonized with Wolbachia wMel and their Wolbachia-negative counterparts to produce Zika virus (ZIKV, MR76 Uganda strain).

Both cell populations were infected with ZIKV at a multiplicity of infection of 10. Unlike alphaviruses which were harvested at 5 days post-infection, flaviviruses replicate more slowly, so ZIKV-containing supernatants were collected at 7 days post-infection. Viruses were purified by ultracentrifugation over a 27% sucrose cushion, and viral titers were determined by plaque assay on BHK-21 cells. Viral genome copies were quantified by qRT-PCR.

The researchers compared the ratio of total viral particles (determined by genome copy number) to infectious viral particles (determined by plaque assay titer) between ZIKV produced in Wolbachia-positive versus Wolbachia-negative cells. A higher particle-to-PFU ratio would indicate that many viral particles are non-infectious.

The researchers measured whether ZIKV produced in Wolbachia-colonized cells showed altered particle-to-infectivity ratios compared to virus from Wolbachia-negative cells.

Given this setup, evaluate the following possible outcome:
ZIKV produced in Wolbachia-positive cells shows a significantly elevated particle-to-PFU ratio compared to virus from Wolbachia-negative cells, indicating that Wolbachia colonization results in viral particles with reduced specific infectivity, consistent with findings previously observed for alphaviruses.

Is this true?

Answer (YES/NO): YES